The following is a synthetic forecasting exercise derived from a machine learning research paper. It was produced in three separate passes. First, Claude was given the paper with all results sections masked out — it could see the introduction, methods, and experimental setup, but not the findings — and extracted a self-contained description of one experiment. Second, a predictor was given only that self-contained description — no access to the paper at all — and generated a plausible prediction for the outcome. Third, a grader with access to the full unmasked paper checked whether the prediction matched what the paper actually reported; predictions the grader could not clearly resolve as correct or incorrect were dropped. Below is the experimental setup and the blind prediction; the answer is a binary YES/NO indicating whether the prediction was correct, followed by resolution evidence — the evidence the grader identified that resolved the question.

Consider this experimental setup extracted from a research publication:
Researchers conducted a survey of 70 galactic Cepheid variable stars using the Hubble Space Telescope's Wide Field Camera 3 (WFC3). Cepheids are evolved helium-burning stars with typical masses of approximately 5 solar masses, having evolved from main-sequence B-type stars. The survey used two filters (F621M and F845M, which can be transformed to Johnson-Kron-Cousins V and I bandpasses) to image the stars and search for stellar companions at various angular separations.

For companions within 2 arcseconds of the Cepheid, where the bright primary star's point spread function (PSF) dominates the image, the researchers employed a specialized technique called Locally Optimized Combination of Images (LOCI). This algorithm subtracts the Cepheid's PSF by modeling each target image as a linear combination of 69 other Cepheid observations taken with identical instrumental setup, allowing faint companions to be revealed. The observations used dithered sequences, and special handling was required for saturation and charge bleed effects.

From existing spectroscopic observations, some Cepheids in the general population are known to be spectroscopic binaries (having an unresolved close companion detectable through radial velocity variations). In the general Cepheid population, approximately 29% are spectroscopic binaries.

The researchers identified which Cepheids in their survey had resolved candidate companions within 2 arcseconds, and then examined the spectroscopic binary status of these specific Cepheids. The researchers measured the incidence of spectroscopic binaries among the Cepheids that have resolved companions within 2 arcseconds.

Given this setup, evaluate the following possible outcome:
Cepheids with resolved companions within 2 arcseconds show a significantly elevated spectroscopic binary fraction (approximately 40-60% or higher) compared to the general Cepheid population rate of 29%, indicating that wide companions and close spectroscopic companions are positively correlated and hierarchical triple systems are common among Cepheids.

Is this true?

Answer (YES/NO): YES